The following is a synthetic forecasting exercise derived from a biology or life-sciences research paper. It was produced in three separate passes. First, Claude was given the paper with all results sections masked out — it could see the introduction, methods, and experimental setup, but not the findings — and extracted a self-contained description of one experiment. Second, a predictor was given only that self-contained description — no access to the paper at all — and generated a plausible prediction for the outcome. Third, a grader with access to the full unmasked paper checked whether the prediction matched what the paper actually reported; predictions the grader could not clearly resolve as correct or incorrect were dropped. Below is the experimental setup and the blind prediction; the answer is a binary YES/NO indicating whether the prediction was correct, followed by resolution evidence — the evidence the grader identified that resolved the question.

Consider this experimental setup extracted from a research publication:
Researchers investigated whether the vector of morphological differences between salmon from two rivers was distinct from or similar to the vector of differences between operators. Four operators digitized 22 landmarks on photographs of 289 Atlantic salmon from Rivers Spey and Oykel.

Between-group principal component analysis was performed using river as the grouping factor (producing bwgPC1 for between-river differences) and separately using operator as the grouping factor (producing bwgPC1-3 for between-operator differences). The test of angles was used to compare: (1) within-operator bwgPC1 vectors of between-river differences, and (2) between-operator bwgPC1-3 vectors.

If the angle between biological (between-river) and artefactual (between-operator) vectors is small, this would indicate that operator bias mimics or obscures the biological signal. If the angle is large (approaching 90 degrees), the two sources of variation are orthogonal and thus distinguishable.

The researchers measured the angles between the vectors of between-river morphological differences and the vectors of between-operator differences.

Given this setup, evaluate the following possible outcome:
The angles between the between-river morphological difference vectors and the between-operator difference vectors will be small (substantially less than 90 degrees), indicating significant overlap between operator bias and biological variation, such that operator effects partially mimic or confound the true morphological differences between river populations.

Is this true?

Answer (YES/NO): NO